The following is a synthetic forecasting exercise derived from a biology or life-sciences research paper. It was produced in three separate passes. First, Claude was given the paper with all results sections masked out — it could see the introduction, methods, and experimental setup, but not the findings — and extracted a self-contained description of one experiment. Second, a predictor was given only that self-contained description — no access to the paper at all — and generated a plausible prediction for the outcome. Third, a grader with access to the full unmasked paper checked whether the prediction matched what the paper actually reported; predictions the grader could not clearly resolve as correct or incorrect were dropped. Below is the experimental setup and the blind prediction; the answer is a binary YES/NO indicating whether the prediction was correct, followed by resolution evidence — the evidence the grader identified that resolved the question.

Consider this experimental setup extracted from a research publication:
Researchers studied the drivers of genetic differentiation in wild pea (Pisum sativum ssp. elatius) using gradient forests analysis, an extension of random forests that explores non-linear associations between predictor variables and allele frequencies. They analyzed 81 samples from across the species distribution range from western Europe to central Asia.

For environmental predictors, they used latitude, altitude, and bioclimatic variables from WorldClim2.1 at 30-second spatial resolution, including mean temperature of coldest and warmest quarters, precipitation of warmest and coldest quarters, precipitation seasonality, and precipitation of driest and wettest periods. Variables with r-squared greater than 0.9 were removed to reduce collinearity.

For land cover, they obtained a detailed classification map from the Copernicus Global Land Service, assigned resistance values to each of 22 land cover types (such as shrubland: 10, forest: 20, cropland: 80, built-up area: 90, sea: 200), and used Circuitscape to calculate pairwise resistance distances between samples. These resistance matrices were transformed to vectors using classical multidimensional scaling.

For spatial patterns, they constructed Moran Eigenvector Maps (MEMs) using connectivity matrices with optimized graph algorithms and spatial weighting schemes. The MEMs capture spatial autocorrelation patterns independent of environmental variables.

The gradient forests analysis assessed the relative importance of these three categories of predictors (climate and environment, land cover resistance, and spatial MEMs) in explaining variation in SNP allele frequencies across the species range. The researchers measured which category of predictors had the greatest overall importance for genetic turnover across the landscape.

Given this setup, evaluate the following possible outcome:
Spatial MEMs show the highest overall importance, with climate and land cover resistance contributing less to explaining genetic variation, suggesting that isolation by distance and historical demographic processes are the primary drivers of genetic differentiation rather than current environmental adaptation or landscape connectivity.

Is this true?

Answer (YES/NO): NO